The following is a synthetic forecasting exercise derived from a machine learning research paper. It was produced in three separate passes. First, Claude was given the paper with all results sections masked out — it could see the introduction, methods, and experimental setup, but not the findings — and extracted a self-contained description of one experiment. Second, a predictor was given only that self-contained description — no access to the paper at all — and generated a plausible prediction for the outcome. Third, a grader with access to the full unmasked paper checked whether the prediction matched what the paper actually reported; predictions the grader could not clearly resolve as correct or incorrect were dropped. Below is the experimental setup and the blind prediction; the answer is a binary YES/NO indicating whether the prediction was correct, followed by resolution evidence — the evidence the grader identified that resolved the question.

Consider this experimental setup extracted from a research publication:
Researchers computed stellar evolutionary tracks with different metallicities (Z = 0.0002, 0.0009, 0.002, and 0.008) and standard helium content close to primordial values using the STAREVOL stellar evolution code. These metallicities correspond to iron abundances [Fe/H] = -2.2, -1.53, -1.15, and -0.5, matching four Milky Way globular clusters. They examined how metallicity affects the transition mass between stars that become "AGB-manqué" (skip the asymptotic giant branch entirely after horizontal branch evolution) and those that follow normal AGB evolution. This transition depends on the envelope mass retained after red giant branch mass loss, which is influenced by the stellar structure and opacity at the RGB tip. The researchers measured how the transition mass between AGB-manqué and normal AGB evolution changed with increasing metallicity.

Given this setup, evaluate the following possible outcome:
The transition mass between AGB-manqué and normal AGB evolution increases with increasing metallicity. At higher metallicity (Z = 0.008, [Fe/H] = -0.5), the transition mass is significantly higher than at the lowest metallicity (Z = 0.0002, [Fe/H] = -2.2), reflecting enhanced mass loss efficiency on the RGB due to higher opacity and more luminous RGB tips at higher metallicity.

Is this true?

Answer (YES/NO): YES